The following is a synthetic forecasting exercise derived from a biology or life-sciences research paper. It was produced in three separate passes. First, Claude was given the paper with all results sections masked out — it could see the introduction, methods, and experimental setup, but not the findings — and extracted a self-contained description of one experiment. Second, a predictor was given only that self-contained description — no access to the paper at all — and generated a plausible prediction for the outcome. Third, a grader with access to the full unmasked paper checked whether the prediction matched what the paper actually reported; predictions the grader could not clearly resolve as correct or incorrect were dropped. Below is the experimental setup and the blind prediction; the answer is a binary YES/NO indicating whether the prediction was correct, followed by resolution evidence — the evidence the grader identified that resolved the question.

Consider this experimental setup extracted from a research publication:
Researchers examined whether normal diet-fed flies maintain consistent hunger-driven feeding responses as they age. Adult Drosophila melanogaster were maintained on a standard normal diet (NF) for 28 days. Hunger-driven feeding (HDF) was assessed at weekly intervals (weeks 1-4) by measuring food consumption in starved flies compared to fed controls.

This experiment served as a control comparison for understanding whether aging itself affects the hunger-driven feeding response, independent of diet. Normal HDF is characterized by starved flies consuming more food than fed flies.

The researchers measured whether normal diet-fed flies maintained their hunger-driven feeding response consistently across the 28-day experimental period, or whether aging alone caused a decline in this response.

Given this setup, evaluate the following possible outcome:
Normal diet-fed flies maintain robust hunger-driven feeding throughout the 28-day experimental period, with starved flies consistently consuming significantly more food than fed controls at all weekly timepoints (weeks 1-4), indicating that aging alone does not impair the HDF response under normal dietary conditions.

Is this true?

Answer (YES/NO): YES